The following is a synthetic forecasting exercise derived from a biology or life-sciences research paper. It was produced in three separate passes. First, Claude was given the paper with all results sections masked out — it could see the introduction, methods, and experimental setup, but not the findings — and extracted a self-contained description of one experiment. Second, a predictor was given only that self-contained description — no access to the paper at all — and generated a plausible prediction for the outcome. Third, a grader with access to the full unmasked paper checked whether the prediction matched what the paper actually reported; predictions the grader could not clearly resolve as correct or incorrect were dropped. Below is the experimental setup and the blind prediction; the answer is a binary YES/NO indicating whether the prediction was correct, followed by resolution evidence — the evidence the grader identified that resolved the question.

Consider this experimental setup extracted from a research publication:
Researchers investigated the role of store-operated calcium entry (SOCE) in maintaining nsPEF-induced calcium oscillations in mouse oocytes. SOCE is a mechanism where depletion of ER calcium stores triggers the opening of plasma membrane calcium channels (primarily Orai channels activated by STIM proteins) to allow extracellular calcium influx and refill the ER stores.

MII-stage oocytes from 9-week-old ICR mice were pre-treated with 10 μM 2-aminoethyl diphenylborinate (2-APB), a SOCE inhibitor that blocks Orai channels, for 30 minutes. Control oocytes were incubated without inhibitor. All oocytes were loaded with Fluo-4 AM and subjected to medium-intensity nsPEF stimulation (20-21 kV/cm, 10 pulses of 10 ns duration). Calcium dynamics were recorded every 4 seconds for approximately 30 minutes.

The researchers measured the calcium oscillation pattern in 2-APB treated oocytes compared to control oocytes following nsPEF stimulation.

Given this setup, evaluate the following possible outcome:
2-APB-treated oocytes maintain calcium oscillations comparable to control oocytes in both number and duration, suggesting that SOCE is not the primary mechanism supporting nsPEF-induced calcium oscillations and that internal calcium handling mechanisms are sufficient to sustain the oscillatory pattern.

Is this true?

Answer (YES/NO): NO